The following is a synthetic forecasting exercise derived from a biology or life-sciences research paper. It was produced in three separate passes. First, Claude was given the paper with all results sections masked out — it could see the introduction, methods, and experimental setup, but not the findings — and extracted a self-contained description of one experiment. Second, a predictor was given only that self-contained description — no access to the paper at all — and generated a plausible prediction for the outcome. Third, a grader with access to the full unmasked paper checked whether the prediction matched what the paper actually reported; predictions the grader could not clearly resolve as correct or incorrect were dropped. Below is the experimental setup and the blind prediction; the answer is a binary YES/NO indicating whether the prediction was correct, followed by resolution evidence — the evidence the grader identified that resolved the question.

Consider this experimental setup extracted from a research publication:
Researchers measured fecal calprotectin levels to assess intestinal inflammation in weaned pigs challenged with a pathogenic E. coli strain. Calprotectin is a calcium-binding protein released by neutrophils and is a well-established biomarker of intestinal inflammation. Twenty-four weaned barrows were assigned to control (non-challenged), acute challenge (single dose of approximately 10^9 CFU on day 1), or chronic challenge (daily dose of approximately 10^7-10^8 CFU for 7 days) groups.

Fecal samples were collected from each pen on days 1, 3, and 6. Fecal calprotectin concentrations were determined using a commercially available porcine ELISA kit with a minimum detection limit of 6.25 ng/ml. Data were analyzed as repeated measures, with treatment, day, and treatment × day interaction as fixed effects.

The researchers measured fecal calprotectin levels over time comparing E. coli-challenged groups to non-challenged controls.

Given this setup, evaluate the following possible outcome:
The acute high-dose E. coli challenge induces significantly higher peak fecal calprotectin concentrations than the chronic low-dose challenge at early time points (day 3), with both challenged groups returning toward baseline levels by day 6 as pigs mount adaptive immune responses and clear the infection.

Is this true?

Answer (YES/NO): NO